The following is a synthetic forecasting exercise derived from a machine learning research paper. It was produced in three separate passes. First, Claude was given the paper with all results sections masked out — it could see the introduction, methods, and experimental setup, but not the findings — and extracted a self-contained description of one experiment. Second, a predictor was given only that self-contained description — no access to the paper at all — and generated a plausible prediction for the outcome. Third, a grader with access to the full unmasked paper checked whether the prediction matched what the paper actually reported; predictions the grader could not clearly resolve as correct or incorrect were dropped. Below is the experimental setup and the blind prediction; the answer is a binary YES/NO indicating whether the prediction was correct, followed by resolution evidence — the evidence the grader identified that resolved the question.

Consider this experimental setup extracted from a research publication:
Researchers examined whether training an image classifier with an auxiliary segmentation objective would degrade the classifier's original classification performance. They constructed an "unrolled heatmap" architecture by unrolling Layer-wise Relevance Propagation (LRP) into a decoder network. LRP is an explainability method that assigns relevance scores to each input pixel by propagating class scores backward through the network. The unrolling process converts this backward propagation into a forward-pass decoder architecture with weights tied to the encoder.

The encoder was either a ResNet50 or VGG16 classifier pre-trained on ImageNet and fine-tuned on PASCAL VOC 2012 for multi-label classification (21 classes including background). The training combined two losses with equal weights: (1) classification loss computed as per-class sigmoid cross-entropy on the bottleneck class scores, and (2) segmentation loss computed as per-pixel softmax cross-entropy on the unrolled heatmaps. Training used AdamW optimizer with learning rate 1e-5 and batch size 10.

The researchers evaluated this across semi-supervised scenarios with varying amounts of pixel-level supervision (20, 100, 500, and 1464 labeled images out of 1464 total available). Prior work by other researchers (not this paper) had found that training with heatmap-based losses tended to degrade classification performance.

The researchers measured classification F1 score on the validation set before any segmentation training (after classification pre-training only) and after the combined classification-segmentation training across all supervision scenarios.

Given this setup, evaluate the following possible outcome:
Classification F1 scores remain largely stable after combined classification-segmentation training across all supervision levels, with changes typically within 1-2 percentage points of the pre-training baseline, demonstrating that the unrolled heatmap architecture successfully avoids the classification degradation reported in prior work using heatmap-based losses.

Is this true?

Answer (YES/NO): YES